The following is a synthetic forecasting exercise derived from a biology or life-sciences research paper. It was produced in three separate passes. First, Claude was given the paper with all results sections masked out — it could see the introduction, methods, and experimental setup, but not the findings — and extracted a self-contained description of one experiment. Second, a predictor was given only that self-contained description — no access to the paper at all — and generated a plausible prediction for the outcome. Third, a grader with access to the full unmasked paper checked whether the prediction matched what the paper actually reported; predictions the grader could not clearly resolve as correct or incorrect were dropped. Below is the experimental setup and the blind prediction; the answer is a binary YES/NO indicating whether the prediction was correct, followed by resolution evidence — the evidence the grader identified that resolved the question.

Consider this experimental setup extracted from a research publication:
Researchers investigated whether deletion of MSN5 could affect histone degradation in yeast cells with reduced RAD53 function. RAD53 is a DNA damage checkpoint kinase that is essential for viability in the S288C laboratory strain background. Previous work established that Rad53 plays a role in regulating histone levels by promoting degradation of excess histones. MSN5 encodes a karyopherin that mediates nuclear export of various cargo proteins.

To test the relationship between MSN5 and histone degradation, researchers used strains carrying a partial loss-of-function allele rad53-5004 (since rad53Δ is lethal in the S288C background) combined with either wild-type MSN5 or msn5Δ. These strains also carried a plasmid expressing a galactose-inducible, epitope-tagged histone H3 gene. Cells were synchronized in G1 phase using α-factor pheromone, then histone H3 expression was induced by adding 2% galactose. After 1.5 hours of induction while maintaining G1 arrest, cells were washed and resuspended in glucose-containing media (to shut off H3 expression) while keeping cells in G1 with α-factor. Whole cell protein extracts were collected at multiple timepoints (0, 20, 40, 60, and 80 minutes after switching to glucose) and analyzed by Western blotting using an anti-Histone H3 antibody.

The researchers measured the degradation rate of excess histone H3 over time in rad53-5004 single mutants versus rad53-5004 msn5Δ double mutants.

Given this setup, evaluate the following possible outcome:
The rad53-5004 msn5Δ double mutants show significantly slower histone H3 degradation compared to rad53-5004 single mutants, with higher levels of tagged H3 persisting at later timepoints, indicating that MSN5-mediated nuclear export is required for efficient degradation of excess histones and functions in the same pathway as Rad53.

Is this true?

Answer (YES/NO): NO